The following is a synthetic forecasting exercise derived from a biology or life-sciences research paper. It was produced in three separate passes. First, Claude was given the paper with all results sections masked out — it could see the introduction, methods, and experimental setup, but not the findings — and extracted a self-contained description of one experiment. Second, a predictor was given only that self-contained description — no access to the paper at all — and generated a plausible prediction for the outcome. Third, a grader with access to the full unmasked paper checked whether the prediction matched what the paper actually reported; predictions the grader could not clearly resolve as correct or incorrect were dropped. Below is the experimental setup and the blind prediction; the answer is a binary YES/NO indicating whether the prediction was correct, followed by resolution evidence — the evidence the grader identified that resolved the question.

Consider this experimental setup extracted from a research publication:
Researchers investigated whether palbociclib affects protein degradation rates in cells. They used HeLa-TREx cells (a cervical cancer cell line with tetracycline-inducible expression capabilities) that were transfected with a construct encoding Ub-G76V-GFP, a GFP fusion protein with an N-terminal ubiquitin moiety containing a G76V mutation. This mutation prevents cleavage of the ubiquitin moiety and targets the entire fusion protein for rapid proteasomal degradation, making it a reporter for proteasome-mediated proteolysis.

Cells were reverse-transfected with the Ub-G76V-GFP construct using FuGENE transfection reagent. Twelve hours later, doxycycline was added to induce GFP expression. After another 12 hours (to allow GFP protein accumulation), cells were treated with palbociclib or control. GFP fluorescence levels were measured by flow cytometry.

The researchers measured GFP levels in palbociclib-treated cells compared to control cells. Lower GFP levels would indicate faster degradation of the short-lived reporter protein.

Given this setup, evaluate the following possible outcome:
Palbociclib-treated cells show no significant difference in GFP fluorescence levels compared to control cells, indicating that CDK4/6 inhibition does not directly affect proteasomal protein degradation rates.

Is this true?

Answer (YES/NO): NO